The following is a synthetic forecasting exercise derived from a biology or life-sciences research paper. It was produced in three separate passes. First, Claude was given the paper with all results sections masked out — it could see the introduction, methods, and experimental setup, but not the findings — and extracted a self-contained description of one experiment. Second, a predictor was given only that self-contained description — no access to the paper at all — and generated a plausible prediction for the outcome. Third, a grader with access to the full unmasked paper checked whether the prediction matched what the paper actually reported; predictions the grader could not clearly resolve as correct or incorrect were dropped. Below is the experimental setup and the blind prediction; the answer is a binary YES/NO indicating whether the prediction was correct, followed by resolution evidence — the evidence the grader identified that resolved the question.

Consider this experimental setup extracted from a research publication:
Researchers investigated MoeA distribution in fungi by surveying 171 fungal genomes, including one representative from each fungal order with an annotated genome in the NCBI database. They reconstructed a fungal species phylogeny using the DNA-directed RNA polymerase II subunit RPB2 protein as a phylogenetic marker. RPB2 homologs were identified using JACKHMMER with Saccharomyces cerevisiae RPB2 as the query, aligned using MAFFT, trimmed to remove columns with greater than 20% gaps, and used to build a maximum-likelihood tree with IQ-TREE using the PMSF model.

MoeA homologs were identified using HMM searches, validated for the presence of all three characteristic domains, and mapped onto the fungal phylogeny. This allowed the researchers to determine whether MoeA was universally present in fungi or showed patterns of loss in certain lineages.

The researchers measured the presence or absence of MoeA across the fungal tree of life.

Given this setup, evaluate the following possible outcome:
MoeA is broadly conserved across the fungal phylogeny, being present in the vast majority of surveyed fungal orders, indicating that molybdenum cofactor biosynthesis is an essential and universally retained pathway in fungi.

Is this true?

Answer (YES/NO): NO